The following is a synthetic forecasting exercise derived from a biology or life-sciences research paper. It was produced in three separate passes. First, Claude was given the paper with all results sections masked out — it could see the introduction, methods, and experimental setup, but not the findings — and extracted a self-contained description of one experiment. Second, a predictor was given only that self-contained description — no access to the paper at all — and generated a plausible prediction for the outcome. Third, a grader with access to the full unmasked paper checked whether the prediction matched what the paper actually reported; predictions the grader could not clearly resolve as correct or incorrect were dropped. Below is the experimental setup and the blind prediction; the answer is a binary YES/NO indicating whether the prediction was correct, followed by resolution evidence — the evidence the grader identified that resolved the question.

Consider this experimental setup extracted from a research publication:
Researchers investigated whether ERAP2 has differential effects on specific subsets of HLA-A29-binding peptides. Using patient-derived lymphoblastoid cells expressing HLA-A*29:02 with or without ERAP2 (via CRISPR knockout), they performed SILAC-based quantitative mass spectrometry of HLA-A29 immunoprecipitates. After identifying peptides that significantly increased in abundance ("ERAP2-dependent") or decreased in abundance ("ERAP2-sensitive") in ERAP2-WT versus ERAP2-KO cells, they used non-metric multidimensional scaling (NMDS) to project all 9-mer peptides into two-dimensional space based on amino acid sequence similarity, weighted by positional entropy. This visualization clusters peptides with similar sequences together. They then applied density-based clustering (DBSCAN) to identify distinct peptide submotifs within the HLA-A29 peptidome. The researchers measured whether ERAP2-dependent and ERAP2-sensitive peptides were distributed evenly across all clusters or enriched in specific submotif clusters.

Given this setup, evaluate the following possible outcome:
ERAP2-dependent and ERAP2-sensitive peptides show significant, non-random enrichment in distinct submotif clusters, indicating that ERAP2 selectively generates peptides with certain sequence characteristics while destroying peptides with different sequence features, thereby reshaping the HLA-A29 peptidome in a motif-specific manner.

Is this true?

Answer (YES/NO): YES